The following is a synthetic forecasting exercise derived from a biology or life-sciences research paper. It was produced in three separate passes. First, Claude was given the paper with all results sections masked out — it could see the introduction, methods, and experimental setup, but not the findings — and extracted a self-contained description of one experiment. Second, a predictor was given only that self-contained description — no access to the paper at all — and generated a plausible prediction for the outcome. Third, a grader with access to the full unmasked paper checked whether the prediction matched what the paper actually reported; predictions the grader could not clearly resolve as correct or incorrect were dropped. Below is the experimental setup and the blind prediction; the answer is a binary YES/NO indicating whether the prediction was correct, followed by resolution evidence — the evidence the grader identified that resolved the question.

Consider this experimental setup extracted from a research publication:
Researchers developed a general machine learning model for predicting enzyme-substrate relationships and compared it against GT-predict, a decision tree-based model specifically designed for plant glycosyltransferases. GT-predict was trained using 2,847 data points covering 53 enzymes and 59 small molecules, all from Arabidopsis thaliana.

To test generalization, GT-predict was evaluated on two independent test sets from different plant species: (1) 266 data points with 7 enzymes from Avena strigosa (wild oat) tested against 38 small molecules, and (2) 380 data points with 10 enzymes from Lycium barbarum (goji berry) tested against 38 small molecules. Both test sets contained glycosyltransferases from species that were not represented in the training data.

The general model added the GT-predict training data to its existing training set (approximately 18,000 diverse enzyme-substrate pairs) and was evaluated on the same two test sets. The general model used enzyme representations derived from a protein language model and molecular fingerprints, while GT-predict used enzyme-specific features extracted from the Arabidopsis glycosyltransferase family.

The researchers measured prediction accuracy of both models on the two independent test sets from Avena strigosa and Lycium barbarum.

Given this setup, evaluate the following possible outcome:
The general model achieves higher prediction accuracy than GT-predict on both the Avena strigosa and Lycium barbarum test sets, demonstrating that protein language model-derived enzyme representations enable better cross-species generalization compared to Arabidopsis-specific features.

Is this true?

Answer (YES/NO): NO